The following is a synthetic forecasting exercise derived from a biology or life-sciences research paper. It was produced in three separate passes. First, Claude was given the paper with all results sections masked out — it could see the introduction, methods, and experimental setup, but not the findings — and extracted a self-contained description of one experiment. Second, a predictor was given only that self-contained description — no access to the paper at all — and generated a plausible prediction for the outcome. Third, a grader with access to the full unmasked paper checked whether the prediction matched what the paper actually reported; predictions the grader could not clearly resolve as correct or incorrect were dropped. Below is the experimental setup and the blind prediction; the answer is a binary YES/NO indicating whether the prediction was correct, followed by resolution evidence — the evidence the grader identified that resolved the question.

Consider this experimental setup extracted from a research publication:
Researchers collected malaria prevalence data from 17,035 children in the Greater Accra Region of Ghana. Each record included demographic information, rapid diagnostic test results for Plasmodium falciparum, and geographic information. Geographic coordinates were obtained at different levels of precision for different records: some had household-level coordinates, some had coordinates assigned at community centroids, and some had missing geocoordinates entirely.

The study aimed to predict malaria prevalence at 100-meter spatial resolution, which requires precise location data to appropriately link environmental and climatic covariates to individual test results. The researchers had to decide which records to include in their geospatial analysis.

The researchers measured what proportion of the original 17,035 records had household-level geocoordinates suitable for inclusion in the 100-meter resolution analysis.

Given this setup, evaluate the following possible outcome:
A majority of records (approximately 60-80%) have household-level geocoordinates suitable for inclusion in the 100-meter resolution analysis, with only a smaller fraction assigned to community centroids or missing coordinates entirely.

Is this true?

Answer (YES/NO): YES